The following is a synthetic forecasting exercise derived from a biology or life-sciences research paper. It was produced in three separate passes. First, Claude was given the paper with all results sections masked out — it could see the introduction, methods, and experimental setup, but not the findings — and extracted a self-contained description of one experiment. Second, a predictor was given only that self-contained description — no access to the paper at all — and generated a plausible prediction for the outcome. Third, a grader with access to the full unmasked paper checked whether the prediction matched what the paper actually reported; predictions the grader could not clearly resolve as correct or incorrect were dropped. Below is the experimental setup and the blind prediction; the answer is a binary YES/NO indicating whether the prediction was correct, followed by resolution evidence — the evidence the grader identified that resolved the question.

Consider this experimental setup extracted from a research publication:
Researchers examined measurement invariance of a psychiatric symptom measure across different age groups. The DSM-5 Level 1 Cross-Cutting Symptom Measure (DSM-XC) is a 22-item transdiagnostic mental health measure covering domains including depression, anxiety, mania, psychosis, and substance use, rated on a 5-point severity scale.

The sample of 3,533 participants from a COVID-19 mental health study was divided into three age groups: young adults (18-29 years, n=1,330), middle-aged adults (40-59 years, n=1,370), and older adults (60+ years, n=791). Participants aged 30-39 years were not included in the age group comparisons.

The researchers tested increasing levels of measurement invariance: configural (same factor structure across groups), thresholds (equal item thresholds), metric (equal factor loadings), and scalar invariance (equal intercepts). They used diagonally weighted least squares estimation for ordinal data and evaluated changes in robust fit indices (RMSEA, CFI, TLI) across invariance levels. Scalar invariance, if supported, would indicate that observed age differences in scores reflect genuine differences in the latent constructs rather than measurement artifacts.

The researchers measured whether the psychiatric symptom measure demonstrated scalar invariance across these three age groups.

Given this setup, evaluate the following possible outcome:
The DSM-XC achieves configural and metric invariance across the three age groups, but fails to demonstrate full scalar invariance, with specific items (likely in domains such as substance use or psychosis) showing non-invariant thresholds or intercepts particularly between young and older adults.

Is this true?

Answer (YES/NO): NO